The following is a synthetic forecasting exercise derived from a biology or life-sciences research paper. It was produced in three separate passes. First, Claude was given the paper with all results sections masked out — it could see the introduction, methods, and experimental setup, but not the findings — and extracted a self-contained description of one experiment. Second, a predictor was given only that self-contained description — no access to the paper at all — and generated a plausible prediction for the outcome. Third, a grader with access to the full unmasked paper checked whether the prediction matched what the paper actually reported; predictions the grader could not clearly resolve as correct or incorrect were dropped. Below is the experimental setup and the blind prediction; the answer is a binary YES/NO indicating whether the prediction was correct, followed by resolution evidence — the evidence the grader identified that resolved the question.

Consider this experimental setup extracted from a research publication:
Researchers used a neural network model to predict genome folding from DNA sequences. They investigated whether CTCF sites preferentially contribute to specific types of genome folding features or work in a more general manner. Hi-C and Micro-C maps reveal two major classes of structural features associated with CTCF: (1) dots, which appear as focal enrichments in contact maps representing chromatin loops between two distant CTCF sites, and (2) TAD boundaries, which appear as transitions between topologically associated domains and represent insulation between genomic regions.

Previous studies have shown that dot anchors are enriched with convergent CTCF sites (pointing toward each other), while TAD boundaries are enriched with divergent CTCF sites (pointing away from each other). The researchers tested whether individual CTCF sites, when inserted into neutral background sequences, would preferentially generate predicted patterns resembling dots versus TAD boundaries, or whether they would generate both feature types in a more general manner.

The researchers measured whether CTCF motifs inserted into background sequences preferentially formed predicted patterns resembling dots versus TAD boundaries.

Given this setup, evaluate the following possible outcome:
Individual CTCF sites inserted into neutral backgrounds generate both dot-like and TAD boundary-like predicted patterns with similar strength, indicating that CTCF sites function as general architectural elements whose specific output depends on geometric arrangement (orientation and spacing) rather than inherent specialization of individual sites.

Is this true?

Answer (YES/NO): YES